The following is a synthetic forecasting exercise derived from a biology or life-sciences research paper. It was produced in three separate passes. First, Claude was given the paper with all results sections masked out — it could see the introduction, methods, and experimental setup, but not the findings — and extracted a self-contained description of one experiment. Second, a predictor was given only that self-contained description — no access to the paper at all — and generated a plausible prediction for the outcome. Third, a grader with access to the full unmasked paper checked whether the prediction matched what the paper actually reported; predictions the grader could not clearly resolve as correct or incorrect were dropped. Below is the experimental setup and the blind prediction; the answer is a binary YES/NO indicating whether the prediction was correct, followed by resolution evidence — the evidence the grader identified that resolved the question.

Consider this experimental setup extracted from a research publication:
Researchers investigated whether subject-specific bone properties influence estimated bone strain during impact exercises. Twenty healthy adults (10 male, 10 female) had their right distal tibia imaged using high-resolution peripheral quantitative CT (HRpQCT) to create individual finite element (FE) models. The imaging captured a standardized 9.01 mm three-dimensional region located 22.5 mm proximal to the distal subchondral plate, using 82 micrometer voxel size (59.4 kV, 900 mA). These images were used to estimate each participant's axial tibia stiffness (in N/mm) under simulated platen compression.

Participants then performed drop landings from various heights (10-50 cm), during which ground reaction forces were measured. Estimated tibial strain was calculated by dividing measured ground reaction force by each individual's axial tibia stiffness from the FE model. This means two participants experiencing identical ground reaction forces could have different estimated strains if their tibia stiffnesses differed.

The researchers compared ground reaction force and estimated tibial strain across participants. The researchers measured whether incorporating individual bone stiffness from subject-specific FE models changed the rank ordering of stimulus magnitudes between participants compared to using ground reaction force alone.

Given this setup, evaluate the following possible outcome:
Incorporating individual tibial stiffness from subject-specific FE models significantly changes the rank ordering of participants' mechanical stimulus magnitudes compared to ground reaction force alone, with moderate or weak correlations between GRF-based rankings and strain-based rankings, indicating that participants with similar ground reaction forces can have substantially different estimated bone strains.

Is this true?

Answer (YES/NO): NO